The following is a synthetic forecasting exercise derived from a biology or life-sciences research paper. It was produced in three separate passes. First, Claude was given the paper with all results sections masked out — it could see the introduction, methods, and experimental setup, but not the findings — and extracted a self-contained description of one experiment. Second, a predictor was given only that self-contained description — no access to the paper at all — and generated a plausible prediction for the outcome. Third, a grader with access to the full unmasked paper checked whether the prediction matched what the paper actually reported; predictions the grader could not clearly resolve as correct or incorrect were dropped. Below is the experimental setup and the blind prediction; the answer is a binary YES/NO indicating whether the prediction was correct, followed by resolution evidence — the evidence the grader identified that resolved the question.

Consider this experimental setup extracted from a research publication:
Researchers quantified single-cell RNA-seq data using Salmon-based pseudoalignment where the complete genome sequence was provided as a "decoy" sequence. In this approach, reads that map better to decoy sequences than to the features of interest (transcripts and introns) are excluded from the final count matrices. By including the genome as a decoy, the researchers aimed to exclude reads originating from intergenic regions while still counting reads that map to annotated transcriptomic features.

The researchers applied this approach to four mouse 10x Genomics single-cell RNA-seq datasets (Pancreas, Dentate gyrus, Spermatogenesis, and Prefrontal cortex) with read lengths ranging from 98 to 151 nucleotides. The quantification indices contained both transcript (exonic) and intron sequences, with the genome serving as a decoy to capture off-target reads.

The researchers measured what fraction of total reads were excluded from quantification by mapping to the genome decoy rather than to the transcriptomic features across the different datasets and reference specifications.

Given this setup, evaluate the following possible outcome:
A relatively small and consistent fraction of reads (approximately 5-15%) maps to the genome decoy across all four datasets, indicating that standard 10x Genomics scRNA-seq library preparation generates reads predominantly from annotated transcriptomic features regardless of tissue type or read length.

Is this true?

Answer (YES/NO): NO